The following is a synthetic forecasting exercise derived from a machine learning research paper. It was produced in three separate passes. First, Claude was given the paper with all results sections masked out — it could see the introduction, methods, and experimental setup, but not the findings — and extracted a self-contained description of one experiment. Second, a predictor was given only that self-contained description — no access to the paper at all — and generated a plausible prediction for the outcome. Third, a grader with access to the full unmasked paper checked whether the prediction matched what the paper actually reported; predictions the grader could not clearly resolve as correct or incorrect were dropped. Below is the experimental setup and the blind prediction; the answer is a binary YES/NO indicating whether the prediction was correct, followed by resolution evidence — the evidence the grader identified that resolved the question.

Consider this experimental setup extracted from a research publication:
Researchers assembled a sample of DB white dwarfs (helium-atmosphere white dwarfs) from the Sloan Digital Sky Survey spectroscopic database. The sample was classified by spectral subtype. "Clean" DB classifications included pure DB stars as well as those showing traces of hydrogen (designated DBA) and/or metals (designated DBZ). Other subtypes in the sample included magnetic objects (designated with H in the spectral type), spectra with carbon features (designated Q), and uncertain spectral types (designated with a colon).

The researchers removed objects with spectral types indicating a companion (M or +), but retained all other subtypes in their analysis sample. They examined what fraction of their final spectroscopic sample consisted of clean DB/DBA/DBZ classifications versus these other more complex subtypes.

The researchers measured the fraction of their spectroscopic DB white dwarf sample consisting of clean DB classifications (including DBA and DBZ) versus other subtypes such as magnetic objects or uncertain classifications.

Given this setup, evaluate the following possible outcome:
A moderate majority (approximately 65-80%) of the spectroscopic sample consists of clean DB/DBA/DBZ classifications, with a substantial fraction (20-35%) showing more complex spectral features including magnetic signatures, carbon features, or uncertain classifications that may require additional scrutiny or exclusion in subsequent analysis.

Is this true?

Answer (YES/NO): YES